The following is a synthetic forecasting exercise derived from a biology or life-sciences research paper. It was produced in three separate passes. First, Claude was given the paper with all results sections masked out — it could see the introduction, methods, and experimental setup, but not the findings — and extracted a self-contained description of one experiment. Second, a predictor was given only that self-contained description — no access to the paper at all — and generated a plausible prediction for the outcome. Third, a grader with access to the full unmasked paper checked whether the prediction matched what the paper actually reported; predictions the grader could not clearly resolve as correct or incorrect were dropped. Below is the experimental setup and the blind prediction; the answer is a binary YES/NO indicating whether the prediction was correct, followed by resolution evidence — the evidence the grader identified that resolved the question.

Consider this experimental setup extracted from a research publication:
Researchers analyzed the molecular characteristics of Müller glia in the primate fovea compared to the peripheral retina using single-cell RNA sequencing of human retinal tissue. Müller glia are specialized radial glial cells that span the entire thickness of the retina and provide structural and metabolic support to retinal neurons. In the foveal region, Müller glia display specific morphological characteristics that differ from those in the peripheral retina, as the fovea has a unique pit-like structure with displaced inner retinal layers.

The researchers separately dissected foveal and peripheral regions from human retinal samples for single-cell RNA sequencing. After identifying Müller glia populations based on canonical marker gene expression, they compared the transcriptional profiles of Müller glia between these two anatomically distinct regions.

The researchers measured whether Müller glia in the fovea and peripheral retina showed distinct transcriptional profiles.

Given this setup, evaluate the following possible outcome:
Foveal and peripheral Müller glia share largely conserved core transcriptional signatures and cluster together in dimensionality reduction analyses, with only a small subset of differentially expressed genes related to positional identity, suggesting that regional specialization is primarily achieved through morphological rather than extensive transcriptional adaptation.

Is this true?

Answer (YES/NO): NO